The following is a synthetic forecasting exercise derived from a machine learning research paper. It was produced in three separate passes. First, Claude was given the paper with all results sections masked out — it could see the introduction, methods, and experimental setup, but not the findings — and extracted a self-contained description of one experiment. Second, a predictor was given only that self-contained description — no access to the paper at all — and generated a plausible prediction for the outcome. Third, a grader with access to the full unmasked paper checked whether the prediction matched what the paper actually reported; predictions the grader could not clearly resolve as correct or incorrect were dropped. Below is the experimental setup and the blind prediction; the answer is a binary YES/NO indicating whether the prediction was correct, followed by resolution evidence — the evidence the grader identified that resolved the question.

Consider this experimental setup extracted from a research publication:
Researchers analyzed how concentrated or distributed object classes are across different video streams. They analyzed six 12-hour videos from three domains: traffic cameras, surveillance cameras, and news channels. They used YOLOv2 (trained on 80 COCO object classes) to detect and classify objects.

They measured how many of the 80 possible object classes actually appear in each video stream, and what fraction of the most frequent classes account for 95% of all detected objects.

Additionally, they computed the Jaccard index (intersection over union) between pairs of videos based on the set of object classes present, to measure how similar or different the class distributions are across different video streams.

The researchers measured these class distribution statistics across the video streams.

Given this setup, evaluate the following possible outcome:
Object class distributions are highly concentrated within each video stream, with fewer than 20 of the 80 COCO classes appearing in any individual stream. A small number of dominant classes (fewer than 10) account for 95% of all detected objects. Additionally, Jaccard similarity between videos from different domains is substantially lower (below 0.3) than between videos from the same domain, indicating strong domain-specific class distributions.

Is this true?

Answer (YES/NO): NO